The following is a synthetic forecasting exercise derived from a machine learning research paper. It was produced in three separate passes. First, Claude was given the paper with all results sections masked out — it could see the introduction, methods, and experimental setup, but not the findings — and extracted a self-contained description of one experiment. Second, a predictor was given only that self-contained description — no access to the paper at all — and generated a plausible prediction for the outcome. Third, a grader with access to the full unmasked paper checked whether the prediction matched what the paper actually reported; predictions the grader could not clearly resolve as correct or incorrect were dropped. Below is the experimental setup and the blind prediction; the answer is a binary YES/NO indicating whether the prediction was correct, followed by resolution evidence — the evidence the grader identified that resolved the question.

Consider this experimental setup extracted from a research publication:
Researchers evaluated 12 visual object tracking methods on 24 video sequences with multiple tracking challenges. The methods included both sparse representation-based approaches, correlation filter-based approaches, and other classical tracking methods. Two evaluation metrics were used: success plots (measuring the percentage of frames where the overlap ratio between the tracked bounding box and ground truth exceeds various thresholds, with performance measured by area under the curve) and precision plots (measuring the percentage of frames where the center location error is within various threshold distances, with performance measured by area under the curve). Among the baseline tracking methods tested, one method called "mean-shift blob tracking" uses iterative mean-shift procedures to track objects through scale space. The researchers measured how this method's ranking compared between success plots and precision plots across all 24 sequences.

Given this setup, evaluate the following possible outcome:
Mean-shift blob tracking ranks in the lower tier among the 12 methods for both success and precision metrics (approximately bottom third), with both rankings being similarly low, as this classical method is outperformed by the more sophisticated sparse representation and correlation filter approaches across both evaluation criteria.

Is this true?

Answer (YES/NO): NO